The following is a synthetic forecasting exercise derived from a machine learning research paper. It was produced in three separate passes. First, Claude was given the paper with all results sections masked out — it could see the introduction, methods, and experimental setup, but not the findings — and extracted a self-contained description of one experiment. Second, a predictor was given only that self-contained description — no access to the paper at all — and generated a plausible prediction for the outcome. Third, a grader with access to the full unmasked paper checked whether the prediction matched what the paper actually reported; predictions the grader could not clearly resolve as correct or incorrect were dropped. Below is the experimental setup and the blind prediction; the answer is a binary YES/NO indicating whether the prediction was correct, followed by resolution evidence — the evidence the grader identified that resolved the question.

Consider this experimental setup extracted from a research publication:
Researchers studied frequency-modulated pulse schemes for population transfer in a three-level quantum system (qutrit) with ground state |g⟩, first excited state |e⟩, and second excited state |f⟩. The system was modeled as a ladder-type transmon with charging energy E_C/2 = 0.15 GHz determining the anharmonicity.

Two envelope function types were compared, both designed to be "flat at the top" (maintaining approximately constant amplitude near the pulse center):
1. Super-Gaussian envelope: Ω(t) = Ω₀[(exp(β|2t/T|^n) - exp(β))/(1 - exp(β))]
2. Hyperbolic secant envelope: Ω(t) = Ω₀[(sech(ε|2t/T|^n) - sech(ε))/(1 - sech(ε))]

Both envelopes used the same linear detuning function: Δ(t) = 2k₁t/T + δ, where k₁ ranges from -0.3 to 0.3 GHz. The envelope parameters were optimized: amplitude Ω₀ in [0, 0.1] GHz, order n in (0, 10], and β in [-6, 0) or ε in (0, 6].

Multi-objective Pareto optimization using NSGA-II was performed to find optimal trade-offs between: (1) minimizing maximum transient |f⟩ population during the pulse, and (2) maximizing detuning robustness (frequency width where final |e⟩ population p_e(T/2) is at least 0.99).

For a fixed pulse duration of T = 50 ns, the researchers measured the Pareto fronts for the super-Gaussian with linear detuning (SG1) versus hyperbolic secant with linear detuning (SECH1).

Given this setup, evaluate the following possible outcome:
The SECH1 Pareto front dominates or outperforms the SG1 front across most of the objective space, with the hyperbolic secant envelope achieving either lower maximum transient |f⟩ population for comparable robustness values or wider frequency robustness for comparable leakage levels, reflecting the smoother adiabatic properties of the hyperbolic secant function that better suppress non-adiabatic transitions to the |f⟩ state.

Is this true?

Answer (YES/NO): NO